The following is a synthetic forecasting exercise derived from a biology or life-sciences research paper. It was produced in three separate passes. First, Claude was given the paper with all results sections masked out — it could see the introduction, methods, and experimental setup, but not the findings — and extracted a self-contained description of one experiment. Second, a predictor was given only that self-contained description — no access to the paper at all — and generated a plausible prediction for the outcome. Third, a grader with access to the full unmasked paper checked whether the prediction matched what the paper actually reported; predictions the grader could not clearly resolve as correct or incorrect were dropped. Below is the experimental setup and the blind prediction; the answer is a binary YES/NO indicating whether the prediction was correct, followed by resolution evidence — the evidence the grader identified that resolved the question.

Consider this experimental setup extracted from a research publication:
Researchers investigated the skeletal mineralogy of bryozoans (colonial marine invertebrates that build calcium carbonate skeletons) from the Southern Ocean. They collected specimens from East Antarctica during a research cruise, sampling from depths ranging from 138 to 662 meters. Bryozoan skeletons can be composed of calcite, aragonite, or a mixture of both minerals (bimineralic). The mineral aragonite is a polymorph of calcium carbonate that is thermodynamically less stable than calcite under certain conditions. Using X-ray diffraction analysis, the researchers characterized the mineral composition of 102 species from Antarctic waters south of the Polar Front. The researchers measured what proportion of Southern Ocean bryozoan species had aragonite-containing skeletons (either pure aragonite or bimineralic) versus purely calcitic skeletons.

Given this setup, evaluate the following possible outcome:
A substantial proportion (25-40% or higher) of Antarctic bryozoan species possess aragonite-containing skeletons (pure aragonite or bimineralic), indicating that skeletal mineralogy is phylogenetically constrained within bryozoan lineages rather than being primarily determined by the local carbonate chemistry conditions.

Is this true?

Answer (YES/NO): NO